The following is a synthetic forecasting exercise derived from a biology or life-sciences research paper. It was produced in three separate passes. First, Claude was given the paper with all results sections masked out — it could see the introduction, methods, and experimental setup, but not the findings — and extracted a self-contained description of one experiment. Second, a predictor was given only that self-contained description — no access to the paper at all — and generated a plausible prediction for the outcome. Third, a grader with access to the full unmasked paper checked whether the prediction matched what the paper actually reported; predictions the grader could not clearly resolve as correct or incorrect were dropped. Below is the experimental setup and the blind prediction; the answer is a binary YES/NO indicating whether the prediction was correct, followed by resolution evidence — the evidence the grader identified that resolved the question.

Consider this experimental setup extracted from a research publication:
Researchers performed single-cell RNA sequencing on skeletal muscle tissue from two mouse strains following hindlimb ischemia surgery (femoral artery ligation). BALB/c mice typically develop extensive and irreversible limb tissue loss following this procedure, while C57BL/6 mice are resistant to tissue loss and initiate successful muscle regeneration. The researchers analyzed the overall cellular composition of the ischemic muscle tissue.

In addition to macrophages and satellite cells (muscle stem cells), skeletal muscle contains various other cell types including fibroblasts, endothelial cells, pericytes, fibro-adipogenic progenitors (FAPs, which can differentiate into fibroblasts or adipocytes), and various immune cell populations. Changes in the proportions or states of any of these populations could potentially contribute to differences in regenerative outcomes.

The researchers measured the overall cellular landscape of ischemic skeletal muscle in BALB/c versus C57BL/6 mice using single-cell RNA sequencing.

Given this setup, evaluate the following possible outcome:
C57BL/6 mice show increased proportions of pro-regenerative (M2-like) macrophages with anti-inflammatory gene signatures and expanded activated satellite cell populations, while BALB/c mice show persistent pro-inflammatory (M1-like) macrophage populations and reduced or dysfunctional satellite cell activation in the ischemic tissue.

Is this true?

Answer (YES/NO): NO